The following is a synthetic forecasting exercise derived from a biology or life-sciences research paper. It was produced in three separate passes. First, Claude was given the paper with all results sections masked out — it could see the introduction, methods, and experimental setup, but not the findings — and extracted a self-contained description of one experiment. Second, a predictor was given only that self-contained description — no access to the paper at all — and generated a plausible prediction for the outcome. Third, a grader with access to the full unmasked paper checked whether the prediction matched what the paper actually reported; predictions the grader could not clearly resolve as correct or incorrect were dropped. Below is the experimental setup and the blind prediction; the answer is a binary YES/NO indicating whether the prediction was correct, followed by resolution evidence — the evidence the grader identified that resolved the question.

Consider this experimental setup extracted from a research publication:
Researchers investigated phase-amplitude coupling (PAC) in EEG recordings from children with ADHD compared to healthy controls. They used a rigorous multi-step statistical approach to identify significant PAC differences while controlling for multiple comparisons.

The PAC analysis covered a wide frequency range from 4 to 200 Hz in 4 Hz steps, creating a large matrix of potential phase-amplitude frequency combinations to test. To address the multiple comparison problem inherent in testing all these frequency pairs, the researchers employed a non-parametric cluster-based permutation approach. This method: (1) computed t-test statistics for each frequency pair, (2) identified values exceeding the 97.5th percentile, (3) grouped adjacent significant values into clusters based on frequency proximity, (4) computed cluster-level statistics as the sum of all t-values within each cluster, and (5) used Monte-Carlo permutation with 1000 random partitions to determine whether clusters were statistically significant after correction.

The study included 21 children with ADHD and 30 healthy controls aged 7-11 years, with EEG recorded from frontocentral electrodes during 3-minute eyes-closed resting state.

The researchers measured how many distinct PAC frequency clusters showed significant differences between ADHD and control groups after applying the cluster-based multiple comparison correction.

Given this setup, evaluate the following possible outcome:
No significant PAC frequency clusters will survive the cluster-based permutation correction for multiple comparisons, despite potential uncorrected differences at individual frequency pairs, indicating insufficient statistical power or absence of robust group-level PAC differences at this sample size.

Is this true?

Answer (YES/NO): NO